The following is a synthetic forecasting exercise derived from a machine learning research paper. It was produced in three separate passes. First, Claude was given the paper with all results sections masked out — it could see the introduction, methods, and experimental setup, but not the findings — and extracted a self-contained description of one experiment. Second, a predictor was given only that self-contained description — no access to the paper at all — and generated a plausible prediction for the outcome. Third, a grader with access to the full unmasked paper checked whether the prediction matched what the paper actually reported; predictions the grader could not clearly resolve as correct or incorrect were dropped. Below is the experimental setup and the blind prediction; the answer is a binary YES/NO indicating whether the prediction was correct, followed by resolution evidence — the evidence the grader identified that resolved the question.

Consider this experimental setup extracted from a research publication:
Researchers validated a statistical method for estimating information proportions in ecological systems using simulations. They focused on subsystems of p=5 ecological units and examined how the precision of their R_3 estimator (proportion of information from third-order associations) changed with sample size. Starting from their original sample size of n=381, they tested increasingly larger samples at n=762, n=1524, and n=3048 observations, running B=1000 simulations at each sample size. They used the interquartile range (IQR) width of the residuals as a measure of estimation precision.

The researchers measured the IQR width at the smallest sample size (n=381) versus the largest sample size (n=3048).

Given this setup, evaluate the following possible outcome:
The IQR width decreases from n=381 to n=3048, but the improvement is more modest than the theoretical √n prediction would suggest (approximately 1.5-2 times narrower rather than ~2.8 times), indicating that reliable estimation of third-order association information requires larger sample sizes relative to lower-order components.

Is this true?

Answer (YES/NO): YES